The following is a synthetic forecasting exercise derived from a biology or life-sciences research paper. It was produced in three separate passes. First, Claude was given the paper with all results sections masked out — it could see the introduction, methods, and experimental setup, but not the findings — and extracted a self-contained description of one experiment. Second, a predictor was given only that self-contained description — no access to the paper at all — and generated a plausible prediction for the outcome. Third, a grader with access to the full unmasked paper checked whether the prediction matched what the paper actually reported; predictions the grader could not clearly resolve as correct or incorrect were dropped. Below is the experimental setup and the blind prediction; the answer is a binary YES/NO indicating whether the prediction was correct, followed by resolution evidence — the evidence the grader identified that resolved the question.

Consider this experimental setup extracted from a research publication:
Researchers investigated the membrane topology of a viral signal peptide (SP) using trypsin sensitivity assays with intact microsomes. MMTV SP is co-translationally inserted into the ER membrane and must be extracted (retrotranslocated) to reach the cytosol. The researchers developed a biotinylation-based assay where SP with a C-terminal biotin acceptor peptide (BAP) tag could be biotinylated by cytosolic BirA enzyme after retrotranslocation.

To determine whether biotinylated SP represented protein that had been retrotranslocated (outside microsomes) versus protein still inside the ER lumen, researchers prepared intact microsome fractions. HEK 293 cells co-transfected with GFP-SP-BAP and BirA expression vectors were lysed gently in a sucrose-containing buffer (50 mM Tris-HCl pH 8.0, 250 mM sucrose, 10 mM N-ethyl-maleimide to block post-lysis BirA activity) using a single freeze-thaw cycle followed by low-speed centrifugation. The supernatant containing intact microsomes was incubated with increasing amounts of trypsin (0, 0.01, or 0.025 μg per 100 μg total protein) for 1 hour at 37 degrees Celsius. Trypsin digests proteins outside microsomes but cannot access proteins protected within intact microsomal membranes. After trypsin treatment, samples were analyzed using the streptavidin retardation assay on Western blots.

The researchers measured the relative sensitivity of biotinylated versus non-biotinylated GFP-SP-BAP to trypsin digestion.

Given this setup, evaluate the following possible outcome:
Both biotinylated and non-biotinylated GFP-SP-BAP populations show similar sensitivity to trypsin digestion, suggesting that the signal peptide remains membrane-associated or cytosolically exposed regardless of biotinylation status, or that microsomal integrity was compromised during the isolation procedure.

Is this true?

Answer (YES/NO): NO